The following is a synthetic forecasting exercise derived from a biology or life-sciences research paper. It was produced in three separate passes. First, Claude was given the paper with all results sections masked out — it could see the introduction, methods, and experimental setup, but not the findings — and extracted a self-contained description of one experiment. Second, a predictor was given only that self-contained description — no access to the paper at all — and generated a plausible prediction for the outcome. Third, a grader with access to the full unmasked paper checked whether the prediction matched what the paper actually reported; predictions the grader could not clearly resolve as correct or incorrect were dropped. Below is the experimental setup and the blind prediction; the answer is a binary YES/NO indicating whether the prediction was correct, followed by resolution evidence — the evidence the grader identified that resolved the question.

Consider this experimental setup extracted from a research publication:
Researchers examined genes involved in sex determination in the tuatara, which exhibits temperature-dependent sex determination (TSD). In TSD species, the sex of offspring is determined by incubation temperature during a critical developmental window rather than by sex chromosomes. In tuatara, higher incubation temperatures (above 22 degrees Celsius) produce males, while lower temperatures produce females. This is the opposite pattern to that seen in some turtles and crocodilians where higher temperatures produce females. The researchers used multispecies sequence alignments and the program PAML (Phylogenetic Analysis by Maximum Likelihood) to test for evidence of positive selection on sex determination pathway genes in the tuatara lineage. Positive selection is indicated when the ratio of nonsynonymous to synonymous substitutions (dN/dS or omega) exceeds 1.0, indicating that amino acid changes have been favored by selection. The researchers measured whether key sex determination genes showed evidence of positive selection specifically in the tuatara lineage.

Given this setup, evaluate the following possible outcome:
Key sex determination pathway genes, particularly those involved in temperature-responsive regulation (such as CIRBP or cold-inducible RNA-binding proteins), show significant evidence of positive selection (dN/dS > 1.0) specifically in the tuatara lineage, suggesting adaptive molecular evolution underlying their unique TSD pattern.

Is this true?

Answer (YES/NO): NO